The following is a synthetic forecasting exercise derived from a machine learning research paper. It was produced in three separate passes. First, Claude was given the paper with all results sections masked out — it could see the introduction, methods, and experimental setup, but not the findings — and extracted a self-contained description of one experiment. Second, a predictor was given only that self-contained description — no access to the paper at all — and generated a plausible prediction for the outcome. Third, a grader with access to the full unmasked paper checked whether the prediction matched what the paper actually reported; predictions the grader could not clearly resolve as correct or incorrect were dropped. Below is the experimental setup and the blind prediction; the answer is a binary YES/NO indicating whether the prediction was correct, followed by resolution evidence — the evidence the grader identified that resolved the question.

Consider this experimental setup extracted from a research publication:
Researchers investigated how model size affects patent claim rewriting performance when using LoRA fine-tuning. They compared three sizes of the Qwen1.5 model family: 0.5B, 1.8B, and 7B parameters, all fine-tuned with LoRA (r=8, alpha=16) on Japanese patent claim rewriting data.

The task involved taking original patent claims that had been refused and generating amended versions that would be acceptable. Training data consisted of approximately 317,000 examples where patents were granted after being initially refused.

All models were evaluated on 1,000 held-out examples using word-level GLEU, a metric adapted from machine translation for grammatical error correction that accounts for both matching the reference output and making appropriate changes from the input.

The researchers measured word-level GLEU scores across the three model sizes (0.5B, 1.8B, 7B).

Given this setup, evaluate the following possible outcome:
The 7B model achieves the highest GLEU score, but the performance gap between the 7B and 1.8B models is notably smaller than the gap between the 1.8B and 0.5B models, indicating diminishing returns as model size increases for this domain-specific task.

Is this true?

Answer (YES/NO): NO